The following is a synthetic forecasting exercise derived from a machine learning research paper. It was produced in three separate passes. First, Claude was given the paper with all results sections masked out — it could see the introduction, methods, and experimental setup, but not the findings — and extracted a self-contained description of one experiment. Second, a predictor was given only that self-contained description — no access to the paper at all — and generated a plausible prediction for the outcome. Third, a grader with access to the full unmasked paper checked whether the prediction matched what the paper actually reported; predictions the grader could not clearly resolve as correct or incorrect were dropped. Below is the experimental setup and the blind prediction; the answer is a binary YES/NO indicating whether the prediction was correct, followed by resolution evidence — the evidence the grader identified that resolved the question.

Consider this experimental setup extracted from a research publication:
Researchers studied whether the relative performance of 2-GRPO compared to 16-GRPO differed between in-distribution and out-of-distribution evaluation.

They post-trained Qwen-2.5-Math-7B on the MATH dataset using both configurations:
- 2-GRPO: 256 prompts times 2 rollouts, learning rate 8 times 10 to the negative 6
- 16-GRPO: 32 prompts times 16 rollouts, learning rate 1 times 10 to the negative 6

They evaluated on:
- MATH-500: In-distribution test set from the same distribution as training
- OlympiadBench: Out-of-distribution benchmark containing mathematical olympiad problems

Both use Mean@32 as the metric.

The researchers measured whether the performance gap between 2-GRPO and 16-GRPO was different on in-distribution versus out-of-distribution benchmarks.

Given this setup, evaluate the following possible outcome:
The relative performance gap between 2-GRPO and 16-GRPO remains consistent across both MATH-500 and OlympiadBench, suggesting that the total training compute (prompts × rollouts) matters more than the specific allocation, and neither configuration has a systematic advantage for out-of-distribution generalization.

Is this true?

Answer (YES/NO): NO